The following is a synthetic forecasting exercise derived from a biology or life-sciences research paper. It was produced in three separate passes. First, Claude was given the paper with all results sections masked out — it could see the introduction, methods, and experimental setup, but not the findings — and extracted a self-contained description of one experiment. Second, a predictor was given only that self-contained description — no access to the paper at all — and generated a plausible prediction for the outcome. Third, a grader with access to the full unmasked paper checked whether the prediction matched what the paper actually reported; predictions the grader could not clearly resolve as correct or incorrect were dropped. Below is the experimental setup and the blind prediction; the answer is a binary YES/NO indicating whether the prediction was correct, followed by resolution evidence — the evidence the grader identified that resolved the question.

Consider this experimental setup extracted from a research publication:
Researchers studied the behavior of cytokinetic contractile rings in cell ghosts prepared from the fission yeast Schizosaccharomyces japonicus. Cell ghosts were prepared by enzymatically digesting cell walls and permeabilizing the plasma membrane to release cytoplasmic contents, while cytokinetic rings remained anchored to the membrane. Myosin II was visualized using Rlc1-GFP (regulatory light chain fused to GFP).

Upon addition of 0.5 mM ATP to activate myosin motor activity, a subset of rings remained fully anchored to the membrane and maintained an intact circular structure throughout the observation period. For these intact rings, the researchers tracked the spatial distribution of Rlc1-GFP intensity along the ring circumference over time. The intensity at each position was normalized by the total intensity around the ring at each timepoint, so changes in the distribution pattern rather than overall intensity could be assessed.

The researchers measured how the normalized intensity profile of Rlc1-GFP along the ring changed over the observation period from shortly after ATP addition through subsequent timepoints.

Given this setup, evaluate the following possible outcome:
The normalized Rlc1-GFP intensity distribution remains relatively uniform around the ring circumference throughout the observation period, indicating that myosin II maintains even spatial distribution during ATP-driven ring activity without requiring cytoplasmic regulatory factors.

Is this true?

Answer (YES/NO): NO